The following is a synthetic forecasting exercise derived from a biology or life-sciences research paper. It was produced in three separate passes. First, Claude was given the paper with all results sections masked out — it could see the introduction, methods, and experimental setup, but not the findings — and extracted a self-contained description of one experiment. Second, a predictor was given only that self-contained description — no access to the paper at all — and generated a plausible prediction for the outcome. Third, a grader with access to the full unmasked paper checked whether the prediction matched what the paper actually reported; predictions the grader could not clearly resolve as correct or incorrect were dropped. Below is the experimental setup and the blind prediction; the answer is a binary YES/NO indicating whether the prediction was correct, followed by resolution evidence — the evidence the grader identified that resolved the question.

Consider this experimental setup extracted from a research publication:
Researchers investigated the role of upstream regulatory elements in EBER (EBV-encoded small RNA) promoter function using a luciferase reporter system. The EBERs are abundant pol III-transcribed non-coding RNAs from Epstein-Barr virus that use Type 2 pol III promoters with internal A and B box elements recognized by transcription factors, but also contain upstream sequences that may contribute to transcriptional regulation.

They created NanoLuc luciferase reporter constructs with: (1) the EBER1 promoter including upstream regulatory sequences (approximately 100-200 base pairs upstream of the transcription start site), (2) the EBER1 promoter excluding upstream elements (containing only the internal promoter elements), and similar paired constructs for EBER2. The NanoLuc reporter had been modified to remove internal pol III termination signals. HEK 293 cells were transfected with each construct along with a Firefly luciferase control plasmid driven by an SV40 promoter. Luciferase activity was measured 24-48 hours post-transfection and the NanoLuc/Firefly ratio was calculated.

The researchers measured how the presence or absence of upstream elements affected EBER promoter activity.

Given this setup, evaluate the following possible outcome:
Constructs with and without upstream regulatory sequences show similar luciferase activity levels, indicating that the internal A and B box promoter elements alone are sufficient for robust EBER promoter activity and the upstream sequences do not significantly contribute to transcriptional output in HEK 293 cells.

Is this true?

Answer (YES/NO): NO